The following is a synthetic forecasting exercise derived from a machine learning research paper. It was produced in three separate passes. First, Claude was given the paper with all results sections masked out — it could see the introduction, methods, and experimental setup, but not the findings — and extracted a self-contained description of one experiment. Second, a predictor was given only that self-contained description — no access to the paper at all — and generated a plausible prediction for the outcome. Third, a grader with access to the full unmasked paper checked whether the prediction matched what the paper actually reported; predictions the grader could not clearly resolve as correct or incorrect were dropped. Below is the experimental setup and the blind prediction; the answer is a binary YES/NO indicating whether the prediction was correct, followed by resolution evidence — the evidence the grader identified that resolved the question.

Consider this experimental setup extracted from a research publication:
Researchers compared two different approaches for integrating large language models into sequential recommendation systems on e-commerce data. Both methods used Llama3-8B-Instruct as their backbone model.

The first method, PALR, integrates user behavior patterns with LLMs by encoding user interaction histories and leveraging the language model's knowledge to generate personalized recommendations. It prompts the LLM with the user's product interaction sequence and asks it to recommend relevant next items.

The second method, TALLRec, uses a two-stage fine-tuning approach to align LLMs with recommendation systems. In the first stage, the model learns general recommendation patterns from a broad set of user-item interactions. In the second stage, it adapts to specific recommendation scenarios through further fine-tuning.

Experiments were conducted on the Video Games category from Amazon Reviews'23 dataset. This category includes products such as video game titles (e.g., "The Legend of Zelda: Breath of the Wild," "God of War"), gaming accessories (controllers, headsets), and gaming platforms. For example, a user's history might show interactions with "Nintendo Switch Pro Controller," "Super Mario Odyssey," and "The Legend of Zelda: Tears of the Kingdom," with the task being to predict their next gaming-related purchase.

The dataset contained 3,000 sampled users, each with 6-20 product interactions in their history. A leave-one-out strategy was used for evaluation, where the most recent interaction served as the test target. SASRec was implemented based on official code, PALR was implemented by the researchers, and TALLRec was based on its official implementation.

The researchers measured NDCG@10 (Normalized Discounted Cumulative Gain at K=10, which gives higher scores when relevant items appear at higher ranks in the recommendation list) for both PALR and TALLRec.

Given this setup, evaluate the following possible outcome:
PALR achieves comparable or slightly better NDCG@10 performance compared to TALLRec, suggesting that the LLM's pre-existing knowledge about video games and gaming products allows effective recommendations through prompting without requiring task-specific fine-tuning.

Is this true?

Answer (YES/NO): NO